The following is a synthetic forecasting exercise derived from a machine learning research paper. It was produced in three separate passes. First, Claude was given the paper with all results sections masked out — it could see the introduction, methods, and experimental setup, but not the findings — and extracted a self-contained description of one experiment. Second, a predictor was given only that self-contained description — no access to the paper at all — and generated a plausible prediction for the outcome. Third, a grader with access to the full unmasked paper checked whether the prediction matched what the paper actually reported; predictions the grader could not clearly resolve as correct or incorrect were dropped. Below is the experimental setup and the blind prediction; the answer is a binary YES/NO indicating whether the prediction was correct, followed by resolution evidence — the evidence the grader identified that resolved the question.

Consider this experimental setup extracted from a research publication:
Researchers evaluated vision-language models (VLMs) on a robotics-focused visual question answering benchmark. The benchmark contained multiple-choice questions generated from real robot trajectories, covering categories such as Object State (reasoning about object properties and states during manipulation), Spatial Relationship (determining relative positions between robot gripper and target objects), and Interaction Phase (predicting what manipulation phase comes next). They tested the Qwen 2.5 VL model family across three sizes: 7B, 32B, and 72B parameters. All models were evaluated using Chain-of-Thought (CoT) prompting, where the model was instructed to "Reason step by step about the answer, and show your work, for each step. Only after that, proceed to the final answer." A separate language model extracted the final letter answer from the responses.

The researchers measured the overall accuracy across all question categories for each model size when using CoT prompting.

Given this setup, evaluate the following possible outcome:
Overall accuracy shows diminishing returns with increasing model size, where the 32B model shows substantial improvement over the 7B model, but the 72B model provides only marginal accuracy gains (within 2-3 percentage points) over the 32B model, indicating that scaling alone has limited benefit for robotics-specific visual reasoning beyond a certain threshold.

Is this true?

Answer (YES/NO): NO